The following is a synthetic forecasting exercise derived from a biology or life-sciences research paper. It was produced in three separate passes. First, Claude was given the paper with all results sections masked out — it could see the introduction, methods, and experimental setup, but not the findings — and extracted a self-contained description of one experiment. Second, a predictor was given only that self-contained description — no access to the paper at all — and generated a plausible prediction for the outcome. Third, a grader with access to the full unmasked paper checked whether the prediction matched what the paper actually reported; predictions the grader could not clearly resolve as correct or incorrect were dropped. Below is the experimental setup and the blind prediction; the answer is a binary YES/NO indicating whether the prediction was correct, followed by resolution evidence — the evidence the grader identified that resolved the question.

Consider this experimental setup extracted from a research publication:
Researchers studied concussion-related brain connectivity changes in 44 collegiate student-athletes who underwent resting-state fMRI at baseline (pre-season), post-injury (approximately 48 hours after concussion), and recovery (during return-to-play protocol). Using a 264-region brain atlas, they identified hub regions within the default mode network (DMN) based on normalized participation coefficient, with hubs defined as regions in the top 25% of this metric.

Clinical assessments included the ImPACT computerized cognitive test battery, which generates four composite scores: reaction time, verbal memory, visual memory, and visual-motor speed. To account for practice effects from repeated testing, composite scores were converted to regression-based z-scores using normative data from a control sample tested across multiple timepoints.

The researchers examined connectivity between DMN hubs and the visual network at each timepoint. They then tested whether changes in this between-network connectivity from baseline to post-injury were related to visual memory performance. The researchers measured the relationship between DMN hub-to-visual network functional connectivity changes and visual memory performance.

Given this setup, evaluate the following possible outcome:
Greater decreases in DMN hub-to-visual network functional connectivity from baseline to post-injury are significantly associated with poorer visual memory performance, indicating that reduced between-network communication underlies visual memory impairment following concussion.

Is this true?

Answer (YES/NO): YES